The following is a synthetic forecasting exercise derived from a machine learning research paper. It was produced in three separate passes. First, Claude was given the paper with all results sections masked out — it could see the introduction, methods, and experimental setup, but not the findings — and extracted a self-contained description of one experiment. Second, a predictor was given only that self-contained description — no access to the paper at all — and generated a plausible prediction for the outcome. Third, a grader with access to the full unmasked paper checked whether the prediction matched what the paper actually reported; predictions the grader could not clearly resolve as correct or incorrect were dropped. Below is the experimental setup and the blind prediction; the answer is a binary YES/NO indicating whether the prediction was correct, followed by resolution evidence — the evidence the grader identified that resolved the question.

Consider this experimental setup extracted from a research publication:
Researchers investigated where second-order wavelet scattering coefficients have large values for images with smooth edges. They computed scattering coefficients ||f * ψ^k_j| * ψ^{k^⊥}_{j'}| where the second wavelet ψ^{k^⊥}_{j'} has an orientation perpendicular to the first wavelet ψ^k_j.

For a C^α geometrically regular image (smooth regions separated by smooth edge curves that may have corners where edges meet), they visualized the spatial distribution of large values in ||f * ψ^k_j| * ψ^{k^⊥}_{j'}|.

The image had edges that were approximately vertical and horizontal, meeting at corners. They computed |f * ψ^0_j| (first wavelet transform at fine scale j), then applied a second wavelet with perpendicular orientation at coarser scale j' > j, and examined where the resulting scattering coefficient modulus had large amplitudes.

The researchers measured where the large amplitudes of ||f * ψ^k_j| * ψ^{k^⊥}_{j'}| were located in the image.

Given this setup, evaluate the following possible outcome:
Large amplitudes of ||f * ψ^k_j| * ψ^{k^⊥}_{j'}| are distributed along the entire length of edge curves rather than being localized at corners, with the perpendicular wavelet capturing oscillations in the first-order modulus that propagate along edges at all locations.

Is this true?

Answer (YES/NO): NO